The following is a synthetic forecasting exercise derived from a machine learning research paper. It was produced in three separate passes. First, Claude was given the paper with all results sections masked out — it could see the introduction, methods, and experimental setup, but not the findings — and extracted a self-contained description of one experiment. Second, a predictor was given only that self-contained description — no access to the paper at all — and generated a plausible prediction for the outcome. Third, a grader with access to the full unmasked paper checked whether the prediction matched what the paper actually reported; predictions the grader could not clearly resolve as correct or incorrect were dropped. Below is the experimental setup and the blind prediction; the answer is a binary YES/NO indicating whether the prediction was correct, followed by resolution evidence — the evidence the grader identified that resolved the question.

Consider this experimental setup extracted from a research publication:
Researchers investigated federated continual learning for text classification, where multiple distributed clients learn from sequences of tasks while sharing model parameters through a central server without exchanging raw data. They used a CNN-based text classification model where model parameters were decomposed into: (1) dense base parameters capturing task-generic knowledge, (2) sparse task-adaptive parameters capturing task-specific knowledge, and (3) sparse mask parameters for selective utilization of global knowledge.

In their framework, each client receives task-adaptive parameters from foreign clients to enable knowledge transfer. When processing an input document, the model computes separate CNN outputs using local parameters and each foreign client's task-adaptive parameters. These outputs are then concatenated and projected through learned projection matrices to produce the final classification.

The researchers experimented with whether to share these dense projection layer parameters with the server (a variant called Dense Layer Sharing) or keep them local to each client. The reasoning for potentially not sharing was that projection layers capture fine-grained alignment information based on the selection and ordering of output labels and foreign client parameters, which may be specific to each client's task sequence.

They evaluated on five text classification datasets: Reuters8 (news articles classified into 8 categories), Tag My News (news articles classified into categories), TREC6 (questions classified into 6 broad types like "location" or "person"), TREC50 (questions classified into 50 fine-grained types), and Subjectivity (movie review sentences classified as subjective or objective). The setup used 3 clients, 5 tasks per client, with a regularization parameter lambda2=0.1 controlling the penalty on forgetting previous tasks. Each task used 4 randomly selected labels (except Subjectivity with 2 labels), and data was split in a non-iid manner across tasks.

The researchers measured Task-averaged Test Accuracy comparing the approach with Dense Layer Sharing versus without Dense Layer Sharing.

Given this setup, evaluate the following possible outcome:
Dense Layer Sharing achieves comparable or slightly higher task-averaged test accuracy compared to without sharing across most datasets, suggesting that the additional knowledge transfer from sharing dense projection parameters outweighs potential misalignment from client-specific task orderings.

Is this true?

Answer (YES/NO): NO